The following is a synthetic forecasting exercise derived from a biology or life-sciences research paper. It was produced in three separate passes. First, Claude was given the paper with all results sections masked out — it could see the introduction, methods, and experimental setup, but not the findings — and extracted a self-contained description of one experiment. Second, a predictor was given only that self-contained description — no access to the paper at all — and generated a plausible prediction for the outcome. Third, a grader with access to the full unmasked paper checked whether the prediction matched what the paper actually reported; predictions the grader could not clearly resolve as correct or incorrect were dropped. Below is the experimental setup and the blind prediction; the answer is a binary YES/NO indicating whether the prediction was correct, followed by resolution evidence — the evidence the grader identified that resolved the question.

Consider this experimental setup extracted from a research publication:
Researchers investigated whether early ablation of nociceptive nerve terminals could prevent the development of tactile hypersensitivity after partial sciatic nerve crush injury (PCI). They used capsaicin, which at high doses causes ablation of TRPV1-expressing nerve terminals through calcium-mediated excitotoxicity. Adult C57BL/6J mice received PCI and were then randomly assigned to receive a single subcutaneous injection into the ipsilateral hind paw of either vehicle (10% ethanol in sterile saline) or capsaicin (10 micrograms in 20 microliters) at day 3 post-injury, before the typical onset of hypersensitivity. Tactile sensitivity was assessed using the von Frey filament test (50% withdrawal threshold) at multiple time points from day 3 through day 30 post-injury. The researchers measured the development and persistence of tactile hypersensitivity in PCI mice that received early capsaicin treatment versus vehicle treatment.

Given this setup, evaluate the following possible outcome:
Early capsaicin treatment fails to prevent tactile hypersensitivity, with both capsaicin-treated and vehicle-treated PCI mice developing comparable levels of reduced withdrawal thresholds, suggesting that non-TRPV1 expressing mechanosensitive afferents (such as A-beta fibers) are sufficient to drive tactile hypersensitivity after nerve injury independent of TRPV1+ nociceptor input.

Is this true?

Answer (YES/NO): NO